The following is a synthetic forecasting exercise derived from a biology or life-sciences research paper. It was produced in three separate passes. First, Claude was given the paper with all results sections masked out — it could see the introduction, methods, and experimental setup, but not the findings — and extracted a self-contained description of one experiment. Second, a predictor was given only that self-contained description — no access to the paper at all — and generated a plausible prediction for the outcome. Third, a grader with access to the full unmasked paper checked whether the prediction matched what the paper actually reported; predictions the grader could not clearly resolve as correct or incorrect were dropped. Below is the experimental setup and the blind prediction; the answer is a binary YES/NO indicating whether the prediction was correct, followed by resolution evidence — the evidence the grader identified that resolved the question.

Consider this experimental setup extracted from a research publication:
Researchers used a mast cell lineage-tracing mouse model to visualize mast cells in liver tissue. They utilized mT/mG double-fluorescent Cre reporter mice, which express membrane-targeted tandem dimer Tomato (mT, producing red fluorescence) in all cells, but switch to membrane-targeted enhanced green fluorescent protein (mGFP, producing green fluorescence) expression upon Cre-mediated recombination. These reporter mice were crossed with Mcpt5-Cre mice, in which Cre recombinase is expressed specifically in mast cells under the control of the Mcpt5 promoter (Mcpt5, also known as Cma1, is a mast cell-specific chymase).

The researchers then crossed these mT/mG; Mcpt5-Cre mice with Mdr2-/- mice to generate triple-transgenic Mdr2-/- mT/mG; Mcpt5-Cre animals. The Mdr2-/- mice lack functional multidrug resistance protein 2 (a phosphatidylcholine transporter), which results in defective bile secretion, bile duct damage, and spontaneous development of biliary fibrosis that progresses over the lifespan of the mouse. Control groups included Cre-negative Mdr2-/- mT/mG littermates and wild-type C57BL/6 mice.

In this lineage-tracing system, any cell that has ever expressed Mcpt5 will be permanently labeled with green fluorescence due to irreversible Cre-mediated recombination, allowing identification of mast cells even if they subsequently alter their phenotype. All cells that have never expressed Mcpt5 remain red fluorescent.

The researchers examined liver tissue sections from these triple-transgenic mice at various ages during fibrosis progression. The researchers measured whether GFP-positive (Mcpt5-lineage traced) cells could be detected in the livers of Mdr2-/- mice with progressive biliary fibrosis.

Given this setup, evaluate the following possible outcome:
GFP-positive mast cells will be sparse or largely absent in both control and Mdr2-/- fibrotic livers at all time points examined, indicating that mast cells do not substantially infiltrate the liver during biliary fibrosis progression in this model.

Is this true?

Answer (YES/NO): NO